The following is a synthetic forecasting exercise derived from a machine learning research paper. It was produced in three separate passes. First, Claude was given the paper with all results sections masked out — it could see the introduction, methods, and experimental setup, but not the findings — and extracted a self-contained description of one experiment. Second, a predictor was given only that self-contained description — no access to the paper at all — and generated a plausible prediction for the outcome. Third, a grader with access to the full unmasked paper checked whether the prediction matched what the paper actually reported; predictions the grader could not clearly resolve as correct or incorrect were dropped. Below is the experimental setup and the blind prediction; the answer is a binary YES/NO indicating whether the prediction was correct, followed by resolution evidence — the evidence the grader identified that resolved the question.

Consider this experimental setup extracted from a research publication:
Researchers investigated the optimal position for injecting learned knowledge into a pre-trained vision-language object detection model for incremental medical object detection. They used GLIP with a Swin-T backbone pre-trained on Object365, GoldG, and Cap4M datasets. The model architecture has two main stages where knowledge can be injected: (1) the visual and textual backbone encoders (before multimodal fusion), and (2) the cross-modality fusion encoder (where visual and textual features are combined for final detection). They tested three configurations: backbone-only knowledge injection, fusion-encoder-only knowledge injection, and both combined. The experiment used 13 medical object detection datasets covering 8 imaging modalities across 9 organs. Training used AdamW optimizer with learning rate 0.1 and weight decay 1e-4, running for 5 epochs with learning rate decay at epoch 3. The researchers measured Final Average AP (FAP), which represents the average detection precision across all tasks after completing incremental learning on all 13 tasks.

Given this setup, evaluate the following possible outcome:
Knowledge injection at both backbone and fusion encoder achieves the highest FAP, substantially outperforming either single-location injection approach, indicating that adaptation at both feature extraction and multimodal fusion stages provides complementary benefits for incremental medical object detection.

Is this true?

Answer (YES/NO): NO